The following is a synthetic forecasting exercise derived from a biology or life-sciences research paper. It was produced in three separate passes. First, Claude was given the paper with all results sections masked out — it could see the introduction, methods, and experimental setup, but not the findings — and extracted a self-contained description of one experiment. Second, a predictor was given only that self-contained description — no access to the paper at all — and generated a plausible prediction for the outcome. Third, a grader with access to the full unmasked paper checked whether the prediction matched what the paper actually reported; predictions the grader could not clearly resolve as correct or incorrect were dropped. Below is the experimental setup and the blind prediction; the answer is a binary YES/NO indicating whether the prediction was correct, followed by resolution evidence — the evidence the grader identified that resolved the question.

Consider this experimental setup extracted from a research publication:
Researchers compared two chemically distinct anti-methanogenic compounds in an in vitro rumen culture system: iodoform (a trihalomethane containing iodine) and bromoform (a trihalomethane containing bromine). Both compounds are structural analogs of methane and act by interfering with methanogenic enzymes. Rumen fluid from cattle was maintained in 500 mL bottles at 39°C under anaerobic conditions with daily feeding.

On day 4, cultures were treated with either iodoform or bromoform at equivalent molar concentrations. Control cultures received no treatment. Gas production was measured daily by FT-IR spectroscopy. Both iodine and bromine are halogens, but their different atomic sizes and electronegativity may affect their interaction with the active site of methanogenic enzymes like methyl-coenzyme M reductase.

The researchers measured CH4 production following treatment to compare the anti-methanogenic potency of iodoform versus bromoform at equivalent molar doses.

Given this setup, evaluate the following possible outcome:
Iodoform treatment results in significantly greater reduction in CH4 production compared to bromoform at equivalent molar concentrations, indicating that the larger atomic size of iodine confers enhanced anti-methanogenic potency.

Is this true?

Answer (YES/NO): NO